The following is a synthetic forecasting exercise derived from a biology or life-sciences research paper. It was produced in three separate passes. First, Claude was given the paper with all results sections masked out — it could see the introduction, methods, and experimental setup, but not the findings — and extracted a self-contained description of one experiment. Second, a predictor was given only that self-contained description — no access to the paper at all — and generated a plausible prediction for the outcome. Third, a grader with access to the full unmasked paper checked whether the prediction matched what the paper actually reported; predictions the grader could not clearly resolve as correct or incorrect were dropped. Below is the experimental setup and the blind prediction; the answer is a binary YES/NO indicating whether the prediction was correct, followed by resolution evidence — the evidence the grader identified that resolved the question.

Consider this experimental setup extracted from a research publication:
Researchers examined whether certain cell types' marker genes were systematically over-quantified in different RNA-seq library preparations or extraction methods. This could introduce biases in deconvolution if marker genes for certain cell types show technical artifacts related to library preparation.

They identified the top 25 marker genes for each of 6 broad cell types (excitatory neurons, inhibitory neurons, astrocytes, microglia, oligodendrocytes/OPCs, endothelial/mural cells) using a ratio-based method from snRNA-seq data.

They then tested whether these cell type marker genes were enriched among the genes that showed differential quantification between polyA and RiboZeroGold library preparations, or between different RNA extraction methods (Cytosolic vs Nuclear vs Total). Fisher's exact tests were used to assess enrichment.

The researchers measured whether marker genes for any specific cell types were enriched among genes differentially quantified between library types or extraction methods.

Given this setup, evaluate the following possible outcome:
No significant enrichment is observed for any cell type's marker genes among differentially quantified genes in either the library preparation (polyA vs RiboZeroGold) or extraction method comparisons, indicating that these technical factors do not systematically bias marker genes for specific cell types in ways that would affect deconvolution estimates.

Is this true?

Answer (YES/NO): NO